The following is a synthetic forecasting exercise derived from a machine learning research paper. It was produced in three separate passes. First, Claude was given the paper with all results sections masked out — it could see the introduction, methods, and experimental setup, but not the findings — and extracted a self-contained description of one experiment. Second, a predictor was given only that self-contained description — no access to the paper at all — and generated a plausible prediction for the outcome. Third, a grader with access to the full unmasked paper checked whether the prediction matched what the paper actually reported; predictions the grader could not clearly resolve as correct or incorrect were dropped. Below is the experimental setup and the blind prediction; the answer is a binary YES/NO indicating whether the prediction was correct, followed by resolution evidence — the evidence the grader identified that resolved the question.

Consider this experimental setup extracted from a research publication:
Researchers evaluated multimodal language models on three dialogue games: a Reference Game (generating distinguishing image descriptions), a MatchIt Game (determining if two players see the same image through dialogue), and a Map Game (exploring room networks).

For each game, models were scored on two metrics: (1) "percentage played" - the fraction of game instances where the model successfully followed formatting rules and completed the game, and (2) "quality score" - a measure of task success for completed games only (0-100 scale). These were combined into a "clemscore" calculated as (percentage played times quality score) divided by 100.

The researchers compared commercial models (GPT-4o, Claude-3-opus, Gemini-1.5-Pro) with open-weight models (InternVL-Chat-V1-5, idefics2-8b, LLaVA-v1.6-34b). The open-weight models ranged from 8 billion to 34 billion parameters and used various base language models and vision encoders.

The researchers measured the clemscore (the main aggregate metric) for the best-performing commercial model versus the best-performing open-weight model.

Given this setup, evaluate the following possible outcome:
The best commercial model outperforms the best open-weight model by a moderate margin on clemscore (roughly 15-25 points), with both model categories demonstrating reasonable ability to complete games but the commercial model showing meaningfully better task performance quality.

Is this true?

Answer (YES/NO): NO